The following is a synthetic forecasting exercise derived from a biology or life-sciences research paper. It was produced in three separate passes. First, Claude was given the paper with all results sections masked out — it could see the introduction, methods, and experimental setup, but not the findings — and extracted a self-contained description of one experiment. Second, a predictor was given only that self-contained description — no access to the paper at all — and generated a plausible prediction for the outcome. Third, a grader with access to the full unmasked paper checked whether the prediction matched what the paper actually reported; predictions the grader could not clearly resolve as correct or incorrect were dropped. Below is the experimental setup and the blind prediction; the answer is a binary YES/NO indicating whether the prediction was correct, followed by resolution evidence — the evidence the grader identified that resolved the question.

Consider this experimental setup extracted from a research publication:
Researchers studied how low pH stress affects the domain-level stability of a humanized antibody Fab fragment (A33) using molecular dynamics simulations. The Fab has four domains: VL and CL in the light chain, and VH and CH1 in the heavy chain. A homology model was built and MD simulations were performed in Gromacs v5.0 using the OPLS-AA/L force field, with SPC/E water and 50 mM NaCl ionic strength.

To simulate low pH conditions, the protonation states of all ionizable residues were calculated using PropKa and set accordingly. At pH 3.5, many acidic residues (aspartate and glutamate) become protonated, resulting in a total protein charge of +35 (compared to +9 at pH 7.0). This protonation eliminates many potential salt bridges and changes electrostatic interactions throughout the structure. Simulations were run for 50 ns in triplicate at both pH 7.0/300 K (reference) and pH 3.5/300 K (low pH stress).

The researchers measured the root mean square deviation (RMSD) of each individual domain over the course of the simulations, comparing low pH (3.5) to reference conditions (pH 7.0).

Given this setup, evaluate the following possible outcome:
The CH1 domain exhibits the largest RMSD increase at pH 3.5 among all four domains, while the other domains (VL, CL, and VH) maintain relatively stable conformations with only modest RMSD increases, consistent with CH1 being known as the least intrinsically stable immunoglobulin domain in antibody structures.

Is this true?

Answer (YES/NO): NO